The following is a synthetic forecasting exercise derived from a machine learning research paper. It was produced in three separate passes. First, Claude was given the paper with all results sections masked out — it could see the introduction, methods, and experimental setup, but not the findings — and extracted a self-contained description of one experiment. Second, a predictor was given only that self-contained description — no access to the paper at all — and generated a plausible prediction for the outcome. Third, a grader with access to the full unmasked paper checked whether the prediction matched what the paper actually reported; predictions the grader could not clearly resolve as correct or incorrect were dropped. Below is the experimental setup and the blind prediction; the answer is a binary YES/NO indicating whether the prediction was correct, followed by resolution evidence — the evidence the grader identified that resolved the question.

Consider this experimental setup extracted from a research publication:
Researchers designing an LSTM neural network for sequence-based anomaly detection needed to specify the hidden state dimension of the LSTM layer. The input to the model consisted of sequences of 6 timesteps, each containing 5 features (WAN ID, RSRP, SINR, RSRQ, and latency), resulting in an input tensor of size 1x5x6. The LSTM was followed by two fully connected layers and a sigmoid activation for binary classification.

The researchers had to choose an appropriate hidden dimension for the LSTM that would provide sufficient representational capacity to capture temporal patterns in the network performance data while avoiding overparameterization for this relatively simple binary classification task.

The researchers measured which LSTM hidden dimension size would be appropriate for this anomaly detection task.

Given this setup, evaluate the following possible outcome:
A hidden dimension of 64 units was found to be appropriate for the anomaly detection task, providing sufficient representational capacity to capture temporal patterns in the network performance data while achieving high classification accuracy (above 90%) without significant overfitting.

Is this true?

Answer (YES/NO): NO